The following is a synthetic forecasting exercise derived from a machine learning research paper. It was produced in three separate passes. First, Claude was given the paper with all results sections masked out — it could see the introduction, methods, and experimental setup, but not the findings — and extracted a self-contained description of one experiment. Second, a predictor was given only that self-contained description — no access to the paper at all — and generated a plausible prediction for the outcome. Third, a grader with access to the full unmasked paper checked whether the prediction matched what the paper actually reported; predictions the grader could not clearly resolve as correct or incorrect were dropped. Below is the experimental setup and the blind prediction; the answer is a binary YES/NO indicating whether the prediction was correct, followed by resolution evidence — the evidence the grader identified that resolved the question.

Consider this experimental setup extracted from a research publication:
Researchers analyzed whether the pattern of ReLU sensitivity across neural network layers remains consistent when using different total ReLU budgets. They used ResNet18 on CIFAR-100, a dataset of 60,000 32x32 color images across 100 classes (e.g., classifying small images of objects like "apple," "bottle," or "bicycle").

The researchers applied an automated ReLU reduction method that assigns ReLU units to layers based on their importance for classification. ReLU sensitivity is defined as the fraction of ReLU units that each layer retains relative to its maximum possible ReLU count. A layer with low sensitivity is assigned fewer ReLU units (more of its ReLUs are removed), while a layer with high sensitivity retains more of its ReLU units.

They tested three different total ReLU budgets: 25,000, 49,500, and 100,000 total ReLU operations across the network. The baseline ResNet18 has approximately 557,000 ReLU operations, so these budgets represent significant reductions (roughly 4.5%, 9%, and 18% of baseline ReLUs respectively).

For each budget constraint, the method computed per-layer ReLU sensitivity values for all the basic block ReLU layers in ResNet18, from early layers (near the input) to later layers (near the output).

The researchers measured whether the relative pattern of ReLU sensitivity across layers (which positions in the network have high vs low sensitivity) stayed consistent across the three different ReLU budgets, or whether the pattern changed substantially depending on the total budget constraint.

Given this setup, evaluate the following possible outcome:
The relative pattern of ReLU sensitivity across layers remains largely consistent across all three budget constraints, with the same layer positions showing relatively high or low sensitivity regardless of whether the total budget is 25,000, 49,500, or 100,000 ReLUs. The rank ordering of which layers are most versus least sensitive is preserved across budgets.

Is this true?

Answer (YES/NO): YES